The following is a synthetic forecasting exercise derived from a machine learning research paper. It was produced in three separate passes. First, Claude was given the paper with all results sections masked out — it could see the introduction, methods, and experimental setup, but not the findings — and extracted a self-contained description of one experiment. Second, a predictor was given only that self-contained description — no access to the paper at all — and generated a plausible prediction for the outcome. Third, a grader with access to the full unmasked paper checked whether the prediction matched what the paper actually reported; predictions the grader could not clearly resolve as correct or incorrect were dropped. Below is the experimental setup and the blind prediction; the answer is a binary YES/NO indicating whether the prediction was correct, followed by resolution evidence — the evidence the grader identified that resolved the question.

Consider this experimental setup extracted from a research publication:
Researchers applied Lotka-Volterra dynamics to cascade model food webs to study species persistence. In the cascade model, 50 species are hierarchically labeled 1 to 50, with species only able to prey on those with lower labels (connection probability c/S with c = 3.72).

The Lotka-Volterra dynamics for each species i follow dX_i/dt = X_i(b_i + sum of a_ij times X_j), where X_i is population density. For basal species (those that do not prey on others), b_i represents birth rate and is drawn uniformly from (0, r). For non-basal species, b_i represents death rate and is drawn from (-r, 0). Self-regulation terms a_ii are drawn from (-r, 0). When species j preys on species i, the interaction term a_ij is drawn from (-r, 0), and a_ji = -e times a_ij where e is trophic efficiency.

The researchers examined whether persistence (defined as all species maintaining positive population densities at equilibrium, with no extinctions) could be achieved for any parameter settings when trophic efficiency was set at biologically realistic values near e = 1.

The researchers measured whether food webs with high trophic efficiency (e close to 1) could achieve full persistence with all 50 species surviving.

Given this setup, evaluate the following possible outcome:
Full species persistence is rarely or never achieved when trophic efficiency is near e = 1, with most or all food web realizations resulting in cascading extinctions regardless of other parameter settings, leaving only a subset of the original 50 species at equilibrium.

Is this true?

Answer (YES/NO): YES